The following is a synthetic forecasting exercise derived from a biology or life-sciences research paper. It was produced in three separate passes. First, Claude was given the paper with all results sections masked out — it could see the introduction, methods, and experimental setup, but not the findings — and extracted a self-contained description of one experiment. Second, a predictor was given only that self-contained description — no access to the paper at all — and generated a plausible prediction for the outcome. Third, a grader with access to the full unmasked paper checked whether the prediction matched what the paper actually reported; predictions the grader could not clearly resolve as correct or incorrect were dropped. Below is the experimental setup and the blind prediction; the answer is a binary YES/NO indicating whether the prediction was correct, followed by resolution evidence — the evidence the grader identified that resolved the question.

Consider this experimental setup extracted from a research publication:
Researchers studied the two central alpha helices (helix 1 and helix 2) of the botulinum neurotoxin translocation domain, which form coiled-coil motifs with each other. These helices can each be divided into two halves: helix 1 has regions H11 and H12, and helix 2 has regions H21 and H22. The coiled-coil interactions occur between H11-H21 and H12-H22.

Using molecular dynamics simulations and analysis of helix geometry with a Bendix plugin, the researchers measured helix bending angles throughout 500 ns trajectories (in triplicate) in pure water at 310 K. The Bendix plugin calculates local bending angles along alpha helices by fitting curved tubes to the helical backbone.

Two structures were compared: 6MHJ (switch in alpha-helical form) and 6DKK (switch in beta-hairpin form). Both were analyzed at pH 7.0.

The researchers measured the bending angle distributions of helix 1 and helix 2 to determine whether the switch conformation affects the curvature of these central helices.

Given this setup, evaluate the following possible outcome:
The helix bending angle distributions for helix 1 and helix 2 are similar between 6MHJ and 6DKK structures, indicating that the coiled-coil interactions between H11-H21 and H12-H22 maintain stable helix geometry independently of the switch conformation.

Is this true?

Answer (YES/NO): NO